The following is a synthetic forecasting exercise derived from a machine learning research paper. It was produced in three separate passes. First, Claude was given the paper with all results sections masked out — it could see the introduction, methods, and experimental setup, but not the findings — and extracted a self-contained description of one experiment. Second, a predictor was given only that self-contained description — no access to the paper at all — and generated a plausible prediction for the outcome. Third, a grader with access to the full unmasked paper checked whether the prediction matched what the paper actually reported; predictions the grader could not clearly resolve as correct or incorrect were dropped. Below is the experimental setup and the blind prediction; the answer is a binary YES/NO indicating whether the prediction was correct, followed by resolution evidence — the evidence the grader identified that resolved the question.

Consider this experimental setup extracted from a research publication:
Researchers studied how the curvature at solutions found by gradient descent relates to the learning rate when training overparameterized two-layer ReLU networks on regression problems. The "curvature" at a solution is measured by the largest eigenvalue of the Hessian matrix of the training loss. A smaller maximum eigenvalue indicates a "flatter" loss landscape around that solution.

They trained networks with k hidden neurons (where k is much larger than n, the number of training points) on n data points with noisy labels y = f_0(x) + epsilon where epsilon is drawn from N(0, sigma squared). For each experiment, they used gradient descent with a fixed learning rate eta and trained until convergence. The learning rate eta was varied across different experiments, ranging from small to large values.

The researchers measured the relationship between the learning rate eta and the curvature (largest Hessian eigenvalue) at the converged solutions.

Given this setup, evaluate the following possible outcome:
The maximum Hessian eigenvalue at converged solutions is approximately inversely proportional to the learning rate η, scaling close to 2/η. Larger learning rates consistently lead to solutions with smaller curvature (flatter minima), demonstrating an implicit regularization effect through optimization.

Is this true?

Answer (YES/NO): YES